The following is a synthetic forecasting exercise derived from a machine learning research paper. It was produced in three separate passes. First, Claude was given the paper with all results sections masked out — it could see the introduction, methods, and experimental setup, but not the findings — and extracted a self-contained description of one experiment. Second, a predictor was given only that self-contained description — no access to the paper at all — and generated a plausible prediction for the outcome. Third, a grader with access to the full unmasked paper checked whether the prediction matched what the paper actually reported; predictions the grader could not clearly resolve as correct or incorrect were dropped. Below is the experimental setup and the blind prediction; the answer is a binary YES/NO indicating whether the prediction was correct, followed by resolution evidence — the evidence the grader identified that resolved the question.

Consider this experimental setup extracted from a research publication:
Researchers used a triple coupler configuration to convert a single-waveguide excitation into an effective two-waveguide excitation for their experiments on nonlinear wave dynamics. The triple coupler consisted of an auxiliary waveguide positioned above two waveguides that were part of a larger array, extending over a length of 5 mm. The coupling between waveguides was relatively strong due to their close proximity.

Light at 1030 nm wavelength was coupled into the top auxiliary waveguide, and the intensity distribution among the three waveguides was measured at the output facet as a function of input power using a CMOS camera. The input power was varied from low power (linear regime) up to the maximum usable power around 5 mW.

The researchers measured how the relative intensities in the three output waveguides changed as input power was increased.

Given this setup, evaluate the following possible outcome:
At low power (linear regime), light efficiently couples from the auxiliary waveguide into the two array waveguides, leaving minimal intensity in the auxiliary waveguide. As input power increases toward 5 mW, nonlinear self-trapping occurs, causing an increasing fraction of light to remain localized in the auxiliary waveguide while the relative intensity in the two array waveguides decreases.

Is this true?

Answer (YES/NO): NO